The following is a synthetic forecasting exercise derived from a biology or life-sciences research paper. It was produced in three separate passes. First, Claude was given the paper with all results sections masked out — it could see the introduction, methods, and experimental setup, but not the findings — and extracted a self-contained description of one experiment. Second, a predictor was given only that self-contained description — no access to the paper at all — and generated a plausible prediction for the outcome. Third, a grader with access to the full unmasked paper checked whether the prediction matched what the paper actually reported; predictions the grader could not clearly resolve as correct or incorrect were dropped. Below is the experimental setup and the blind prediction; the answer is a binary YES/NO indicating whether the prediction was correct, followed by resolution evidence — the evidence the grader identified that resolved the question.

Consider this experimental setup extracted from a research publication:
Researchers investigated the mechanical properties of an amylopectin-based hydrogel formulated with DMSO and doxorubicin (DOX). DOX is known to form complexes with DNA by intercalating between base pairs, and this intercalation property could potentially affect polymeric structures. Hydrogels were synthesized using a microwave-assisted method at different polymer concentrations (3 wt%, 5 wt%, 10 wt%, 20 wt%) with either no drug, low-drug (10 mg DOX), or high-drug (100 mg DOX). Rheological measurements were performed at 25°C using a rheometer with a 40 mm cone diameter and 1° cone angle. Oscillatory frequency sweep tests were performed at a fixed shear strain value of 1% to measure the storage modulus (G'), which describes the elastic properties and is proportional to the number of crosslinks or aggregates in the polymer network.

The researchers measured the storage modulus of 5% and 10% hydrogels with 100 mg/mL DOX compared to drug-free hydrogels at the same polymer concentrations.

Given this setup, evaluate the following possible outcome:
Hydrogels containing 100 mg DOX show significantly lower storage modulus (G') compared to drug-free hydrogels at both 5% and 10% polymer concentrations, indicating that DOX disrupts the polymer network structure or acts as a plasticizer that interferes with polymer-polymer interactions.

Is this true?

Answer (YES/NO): NO